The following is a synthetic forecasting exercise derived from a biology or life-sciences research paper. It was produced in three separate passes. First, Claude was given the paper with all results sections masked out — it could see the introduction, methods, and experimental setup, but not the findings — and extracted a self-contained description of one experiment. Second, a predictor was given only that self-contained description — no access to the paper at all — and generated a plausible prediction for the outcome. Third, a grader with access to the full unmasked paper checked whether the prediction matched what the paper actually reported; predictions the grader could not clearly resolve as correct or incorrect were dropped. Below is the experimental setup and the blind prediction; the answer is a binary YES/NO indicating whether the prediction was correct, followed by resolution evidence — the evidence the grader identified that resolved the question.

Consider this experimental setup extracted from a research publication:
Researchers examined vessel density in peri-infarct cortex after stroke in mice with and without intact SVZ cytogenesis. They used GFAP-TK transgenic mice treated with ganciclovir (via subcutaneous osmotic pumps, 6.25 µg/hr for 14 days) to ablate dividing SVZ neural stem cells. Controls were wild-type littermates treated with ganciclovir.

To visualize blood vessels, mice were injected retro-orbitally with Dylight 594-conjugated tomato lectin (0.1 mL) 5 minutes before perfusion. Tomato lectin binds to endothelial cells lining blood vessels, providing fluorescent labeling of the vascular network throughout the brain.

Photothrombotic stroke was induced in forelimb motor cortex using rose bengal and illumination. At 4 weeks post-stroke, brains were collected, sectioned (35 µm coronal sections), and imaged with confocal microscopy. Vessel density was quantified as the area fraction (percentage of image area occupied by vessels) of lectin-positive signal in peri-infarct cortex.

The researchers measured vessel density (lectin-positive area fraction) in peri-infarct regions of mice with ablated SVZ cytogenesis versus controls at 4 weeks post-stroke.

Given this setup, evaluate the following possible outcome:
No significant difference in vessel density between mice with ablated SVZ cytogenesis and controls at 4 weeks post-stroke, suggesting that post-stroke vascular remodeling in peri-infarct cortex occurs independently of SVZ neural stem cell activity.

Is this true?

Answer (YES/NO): NO